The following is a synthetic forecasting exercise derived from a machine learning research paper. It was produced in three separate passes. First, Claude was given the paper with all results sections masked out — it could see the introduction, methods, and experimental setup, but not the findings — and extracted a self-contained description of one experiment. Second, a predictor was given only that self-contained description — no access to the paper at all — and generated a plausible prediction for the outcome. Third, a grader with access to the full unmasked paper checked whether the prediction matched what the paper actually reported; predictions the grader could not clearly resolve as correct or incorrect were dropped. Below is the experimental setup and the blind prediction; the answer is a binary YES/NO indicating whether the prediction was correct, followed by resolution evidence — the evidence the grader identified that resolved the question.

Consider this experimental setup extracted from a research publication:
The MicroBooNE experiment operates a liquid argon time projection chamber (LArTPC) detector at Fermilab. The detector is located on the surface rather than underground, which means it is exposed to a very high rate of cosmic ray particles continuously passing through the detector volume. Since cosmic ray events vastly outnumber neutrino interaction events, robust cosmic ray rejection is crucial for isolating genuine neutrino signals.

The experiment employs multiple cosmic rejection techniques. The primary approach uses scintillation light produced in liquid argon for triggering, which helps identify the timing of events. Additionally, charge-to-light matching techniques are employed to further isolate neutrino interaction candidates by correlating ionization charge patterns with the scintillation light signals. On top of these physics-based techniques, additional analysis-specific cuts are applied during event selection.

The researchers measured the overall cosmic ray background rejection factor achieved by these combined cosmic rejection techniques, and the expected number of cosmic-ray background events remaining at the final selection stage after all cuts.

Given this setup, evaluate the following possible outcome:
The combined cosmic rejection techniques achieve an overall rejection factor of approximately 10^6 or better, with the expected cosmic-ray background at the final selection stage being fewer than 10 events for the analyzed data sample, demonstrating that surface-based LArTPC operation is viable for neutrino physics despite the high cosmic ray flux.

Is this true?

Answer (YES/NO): YES